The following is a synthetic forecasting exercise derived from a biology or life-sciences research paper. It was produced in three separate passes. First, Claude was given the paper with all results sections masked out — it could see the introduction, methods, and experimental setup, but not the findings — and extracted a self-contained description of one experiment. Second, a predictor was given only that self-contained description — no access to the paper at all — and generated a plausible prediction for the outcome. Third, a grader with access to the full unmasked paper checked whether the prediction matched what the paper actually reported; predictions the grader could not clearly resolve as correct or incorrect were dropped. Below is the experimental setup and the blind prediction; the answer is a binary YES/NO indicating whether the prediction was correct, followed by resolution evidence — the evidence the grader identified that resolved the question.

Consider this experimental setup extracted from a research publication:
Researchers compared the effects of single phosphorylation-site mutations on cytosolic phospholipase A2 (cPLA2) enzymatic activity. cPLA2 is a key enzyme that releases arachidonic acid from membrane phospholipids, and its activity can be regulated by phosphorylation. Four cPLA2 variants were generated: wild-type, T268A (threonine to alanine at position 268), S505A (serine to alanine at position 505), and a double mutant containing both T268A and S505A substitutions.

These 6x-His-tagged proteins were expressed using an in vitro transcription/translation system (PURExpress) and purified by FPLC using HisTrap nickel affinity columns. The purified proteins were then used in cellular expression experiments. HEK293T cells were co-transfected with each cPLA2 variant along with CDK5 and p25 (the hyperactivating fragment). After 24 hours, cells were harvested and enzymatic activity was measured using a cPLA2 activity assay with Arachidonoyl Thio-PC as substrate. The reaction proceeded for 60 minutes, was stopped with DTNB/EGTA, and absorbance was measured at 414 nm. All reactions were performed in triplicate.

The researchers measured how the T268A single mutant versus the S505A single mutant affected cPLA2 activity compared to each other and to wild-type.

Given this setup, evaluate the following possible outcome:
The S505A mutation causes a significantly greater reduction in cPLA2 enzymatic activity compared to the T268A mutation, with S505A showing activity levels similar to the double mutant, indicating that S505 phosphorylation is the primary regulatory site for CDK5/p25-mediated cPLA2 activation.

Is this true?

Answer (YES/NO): NO